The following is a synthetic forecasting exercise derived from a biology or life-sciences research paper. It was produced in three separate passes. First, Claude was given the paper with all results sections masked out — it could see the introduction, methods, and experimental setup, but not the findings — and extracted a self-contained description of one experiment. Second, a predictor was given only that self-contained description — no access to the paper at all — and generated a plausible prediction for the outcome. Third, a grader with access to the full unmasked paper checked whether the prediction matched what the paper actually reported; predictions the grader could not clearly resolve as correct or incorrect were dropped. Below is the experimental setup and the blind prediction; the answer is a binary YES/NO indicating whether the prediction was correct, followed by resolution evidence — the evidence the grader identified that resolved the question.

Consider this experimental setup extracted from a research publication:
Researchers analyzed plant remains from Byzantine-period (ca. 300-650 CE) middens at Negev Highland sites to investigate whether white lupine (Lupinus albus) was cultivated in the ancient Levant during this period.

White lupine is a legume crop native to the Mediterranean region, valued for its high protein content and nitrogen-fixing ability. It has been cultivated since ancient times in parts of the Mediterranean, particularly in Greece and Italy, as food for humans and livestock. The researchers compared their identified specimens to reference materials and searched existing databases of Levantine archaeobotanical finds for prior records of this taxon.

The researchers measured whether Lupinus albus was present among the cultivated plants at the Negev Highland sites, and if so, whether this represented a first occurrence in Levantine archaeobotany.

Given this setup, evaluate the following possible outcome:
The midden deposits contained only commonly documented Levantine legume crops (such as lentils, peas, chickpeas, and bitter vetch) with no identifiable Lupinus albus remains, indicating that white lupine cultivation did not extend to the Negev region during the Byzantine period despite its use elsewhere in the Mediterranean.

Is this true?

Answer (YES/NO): NO